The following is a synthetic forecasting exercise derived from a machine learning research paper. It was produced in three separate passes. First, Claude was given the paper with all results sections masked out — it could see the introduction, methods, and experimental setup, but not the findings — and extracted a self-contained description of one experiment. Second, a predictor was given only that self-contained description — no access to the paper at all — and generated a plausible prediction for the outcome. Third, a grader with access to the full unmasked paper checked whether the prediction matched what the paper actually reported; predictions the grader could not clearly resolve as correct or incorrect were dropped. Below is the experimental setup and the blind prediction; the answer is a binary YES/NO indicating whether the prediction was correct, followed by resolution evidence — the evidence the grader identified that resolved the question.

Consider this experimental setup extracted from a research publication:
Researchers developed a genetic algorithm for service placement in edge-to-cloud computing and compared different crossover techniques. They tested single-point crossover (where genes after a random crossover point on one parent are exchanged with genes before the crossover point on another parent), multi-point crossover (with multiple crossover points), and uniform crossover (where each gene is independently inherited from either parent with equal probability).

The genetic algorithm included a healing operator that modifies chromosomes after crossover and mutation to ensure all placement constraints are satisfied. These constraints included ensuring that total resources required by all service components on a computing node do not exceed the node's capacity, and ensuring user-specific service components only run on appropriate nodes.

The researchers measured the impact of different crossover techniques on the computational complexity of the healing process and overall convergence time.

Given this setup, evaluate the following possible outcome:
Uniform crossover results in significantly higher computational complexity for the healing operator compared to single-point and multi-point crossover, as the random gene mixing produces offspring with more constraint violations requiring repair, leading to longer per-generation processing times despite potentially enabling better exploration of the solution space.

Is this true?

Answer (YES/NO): NO